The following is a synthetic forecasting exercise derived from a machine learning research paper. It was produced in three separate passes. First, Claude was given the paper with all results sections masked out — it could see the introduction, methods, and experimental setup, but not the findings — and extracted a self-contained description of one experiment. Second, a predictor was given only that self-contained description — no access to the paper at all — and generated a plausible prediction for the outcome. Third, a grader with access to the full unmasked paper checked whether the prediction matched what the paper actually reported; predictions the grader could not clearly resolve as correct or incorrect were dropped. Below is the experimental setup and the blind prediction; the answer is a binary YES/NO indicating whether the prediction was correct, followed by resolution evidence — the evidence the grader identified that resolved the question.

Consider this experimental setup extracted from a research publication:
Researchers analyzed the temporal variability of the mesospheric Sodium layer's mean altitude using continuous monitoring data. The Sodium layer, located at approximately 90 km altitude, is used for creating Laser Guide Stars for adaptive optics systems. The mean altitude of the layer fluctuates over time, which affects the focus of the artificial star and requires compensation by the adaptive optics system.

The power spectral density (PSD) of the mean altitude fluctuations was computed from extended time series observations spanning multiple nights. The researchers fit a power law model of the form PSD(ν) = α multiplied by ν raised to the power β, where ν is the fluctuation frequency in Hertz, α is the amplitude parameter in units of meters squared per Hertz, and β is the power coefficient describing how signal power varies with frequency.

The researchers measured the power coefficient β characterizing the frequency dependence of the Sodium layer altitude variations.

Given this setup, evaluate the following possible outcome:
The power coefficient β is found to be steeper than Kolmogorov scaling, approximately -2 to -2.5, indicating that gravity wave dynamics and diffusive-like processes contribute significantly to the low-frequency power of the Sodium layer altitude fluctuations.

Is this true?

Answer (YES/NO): NO